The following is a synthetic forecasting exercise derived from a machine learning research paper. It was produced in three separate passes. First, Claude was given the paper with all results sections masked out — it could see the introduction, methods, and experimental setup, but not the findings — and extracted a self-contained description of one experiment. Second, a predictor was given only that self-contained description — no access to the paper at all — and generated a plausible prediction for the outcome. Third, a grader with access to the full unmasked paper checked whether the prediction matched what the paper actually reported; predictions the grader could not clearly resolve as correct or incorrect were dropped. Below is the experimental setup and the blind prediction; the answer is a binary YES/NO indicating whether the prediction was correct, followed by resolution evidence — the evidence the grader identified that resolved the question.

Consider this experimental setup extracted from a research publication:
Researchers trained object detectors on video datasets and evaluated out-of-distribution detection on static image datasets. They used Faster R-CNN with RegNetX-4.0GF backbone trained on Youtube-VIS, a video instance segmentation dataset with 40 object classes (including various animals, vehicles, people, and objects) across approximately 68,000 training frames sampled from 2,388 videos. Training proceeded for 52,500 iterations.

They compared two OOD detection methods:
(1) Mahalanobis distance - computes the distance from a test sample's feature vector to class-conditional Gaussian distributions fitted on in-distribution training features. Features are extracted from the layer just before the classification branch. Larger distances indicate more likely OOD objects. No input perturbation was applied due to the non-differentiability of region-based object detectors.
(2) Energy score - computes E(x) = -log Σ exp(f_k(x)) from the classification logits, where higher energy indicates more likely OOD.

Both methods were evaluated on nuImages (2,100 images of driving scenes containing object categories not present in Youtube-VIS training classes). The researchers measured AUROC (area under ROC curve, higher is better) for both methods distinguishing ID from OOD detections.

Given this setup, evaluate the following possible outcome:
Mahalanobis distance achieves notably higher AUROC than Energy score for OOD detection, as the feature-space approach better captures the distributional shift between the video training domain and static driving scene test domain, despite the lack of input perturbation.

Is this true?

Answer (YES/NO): NO